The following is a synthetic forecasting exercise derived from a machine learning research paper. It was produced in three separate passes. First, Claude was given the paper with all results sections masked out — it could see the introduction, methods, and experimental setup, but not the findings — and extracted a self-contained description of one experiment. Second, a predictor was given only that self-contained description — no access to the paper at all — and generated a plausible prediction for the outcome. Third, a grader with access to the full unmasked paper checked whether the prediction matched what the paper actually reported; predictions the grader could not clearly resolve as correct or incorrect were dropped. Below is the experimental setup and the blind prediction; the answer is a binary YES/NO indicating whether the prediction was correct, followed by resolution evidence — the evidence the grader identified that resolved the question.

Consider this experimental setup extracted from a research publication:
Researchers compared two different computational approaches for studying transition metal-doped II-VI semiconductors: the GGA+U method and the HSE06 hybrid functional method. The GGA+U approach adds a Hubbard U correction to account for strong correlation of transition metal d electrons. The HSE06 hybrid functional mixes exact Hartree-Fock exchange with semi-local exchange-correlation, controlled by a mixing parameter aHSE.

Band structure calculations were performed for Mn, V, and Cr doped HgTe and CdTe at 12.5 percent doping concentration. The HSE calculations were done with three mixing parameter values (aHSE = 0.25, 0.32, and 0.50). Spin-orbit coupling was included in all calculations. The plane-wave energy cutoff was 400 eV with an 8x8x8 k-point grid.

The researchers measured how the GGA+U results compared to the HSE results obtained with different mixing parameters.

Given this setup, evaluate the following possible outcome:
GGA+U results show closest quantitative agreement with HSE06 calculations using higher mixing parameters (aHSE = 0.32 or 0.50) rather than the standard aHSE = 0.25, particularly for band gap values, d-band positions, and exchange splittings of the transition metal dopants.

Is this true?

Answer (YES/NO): NO